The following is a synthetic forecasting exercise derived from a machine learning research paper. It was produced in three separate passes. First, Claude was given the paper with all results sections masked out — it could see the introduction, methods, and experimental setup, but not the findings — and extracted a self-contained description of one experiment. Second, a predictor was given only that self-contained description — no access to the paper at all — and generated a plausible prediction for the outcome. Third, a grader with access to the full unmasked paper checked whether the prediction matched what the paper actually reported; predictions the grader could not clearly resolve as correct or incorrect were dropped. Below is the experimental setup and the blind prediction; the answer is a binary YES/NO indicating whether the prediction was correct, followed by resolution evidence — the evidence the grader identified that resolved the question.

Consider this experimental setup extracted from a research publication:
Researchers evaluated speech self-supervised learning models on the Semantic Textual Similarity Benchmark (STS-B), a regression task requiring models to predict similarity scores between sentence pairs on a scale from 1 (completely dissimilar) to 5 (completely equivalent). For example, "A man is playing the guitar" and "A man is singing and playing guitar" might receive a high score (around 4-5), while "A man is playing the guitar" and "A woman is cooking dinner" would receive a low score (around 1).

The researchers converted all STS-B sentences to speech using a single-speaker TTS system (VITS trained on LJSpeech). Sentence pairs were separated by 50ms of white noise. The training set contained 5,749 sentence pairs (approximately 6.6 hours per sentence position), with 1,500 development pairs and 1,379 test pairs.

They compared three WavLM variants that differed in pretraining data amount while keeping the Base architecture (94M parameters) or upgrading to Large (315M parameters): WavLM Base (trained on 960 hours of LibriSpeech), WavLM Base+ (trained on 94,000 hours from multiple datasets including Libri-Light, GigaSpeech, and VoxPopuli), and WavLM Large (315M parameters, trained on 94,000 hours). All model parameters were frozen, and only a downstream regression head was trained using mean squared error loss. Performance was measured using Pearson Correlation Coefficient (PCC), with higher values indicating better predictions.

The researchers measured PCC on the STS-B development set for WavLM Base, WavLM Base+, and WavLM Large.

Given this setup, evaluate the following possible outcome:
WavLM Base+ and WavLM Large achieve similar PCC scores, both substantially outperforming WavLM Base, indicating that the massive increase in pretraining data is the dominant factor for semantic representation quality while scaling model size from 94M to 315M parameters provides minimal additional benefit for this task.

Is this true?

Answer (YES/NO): NO